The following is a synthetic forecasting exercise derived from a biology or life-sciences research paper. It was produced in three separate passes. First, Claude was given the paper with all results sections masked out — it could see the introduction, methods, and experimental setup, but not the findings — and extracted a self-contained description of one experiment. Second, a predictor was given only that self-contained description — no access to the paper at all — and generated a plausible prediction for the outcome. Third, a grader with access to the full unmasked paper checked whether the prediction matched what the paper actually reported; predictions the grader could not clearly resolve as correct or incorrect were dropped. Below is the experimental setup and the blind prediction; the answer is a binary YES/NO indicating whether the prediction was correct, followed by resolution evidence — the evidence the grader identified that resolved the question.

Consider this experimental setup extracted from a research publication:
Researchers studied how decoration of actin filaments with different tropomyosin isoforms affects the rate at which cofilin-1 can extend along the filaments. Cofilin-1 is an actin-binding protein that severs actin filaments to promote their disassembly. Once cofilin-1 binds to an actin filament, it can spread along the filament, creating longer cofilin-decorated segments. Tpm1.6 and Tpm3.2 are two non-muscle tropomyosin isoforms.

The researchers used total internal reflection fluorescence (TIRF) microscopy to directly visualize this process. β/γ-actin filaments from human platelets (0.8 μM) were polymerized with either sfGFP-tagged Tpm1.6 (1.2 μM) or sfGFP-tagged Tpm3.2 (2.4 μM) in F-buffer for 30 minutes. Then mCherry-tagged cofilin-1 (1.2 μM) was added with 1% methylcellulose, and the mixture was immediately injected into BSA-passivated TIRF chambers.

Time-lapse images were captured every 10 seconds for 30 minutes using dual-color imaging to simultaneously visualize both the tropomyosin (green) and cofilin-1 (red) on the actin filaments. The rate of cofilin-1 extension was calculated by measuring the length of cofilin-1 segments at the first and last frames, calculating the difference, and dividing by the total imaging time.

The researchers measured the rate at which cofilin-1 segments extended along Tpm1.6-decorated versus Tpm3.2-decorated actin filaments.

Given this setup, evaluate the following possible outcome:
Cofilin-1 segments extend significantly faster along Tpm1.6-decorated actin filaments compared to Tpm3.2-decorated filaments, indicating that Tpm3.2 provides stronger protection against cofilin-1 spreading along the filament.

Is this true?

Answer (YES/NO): NO